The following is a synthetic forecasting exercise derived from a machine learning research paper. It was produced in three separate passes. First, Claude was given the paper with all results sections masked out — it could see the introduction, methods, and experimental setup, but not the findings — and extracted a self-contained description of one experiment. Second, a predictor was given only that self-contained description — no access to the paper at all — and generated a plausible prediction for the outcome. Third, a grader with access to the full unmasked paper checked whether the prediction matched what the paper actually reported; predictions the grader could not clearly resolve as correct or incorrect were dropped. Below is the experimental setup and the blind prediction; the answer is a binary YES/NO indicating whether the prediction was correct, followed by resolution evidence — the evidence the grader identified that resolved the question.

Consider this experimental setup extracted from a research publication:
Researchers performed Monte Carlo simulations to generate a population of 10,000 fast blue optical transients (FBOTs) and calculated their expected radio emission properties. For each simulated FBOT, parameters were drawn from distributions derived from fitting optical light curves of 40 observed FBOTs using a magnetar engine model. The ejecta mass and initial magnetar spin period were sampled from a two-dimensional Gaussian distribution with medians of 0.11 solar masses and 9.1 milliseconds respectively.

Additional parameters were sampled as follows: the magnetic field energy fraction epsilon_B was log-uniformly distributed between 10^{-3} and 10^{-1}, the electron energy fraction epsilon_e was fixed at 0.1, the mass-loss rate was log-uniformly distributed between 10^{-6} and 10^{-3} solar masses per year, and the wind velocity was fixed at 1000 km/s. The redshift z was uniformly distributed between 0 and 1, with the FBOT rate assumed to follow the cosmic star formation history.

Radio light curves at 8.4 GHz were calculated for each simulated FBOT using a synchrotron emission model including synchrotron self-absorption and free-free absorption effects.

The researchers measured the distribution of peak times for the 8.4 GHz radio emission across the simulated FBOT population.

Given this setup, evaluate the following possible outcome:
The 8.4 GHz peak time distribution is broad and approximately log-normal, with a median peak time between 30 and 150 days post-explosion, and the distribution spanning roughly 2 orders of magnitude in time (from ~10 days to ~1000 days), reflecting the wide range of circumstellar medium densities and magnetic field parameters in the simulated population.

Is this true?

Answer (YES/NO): YES